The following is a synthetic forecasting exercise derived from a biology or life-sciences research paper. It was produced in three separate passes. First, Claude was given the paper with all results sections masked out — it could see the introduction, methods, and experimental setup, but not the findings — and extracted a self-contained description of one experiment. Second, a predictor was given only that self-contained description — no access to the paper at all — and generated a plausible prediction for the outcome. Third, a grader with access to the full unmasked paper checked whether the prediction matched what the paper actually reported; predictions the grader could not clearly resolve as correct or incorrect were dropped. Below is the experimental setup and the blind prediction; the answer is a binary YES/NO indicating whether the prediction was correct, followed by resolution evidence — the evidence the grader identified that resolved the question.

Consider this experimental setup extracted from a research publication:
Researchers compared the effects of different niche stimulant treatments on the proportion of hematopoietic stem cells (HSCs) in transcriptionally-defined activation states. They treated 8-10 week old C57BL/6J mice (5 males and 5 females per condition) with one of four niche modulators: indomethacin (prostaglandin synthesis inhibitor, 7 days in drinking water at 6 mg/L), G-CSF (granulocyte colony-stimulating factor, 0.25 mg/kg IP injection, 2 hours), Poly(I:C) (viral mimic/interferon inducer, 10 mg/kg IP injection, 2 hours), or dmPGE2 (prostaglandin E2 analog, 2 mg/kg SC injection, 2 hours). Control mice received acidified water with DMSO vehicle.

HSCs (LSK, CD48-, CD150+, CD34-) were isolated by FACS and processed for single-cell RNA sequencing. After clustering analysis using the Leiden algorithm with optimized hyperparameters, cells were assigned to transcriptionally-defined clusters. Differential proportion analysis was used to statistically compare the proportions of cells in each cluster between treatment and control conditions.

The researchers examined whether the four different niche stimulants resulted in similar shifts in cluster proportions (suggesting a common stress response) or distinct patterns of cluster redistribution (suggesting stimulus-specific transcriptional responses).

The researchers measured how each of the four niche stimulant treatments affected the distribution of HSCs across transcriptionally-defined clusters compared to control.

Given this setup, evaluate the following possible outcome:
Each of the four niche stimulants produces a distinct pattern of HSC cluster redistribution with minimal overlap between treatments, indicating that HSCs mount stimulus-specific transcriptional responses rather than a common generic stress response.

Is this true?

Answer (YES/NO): NO